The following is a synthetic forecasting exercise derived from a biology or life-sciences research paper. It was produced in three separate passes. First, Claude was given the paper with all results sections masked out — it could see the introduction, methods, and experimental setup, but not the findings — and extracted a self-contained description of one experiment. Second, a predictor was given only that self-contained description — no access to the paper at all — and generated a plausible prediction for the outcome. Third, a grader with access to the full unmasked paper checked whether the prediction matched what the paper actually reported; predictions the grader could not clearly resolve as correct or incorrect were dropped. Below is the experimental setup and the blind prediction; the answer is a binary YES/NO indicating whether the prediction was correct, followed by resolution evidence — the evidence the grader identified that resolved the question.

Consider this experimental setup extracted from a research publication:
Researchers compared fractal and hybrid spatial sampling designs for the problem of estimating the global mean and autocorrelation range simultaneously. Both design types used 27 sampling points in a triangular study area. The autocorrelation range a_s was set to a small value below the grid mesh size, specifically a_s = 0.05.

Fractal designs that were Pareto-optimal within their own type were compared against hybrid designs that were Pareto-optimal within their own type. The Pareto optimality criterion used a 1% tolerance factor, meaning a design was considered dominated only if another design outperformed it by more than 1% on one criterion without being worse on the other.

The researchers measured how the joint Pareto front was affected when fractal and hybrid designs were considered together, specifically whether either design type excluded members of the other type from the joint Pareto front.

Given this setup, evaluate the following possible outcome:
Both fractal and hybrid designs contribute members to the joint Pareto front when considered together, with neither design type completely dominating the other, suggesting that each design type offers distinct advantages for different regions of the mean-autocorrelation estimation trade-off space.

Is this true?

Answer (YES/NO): YES